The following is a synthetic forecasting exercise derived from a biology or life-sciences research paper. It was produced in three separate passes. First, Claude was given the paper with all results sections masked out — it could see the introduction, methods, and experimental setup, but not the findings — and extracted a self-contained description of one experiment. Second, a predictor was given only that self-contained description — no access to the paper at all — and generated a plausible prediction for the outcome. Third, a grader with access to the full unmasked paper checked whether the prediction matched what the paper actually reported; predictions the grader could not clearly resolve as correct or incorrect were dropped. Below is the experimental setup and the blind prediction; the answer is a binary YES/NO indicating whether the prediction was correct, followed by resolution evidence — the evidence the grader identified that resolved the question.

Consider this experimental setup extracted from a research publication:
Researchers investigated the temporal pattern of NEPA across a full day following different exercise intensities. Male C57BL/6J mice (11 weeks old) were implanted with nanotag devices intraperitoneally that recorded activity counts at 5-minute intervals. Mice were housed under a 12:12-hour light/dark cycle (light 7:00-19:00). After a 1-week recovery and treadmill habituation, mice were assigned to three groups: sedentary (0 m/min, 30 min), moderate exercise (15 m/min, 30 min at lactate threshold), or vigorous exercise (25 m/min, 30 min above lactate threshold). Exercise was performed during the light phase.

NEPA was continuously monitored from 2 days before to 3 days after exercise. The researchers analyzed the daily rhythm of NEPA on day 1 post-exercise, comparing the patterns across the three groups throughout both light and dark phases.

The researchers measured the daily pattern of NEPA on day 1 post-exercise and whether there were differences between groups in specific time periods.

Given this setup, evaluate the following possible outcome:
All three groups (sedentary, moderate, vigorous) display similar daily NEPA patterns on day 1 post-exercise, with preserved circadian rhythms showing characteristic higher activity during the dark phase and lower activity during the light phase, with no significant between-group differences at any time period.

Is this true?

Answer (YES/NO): NO